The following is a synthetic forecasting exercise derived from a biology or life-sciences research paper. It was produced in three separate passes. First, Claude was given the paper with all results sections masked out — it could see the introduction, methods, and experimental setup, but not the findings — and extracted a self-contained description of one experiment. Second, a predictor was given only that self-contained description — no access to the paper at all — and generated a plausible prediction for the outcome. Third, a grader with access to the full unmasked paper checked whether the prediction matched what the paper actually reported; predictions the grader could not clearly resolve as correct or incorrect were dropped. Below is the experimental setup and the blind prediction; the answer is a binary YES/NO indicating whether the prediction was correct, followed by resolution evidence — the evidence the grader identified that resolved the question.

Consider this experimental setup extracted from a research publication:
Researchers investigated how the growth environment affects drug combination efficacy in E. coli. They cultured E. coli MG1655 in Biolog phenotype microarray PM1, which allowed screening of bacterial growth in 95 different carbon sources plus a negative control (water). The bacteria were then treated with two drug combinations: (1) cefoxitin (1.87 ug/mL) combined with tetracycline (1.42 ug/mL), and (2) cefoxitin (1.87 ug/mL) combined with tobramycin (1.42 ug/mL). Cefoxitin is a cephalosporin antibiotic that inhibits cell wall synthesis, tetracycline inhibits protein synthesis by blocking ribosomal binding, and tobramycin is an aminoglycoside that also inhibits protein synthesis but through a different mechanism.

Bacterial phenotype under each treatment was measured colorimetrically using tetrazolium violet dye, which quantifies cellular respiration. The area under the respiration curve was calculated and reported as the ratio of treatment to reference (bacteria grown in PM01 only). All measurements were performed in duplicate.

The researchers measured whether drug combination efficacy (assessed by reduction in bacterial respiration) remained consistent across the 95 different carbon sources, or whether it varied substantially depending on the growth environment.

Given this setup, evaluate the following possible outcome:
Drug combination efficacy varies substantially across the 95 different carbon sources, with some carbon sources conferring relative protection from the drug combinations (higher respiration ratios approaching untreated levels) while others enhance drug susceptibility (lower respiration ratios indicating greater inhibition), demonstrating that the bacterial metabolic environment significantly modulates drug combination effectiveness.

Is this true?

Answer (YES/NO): YES